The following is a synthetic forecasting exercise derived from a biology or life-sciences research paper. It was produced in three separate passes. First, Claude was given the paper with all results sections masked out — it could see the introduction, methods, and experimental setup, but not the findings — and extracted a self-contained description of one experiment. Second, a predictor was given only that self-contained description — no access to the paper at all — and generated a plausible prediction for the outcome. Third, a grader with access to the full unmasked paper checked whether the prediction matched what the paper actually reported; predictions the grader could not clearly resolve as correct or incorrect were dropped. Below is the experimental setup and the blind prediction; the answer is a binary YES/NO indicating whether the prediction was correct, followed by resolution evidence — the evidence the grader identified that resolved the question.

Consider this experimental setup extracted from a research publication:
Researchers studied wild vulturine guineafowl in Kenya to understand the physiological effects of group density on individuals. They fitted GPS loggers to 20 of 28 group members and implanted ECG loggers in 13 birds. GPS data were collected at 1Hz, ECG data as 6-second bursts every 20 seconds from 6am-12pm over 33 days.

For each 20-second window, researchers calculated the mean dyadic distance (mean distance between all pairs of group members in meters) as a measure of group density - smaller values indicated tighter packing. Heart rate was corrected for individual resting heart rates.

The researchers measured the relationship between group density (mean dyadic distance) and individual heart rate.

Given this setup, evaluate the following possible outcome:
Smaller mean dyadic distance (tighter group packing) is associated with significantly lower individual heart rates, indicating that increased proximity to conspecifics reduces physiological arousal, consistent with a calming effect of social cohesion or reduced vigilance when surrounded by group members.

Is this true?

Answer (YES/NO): NO